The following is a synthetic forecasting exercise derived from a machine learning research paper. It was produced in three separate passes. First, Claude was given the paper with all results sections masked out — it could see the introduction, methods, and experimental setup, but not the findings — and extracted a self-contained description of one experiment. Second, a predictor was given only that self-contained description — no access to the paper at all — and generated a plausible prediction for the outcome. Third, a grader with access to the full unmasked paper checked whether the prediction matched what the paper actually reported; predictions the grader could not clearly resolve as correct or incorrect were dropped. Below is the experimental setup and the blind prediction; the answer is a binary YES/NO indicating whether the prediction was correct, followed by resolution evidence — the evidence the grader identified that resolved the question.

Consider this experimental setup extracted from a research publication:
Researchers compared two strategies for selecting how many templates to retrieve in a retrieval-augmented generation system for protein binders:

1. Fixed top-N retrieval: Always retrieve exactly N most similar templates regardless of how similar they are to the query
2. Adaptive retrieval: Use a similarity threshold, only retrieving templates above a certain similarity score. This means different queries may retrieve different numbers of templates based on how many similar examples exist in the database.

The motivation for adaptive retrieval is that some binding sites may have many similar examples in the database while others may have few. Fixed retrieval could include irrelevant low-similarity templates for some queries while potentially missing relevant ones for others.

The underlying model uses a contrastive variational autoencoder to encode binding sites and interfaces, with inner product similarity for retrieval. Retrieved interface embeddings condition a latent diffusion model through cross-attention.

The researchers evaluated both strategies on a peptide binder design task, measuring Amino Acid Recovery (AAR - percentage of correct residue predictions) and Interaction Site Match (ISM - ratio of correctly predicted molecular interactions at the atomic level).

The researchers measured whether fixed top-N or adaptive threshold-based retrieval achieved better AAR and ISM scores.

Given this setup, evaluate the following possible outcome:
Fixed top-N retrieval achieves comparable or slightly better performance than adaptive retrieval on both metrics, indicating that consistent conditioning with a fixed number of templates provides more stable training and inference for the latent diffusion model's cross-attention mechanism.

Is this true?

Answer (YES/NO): NO